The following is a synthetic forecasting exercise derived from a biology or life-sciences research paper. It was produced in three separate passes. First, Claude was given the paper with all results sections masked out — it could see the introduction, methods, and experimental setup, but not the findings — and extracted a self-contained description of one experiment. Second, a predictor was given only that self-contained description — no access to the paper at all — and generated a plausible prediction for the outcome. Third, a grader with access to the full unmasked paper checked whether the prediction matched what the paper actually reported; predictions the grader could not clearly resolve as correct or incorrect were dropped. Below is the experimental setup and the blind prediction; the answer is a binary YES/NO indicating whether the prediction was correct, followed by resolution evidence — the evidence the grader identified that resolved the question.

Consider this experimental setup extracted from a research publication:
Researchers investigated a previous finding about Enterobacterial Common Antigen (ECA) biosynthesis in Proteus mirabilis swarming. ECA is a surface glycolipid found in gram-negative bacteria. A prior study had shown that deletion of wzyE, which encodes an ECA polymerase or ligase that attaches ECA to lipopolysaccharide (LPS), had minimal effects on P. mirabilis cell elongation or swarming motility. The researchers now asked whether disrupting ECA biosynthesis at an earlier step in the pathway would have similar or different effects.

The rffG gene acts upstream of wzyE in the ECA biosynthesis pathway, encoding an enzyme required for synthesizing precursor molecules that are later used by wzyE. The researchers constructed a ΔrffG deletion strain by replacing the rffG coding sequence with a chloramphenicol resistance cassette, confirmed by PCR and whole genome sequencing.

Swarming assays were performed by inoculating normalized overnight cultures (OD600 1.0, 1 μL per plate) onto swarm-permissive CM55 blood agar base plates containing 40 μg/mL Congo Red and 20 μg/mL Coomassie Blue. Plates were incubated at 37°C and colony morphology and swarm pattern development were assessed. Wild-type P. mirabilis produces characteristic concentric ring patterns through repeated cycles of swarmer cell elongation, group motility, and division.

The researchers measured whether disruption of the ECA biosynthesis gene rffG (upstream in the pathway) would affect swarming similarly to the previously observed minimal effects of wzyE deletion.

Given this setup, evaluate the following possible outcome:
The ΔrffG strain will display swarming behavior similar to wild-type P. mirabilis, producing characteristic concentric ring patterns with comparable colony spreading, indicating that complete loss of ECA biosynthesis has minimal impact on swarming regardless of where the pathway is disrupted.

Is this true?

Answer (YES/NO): NO